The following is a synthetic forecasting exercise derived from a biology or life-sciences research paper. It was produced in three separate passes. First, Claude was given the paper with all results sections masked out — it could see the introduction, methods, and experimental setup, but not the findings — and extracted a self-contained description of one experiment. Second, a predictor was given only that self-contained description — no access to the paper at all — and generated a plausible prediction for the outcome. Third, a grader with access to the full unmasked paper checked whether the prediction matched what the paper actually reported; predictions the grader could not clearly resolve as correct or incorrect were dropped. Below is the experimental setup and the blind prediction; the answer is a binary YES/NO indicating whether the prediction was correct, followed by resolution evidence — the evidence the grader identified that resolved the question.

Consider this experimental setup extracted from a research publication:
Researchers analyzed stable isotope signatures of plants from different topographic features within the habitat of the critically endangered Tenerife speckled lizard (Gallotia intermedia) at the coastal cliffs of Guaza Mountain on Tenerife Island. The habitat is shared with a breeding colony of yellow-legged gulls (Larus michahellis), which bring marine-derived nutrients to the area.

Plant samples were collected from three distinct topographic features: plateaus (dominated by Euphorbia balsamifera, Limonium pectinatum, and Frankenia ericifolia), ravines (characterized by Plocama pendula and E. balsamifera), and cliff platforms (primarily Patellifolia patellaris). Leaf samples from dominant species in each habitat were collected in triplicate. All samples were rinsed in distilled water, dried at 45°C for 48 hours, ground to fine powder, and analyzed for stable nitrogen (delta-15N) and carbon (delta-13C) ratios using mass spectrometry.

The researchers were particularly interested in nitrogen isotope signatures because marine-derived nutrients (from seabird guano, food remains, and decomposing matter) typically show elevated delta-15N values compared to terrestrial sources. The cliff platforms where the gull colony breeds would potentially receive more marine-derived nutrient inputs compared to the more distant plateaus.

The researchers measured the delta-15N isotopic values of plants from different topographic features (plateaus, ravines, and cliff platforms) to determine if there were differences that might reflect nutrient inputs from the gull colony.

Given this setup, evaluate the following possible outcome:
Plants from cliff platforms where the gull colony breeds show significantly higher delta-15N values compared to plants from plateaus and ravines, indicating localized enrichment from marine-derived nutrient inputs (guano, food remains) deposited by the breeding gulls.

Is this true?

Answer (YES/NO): YES